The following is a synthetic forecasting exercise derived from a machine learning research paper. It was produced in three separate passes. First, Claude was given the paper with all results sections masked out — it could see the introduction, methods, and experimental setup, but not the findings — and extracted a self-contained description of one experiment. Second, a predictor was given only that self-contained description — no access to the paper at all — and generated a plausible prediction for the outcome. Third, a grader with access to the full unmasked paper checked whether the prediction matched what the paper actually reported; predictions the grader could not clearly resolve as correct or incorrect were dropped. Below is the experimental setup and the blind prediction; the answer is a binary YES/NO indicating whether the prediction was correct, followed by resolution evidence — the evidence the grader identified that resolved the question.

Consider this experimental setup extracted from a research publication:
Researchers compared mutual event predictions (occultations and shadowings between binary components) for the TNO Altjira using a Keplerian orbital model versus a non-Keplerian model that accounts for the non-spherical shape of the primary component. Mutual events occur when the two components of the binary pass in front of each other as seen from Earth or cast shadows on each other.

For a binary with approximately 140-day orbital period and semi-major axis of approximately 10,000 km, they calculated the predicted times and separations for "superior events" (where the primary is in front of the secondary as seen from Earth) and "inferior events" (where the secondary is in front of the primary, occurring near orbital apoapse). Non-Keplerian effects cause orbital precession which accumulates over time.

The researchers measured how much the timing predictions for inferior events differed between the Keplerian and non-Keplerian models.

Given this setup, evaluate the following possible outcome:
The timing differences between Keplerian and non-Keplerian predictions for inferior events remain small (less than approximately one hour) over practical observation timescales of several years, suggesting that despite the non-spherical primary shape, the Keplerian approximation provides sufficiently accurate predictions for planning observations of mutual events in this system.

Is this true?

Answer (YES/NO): NO